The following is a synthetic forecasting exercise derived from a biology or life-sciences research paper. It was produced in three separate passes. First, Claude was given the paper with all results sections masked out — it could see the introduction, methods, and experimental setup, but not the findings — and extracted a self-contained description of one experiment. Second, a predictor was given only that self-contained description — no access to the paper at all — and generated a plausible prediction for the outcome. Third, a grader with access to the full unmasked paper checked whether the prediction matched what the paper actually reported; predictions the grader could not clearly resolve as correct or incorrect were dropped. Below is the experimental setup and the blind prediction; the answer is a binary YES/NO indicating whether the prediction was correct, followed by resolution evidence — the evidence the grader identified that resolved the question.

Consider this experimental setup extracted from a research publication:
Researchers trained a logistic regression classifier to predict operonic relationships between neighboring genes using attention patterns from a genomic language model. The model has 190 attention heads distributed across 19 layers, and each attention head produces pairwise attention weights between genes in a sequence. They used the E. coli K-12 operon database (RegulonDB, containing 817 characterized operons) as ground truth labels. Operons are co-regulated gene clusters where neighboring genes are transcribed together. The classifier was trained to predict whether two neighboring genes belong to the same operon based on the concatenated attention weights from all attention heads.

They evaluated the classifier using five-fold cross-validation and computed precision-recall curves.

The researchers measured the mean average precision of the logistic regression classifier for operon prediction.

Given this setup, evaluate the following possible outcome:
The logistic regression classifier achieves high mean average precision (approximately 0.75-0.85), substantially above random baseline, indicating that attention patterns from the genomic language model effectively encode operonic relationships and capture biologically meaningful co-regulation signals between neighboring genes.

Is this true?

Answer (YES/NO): YES